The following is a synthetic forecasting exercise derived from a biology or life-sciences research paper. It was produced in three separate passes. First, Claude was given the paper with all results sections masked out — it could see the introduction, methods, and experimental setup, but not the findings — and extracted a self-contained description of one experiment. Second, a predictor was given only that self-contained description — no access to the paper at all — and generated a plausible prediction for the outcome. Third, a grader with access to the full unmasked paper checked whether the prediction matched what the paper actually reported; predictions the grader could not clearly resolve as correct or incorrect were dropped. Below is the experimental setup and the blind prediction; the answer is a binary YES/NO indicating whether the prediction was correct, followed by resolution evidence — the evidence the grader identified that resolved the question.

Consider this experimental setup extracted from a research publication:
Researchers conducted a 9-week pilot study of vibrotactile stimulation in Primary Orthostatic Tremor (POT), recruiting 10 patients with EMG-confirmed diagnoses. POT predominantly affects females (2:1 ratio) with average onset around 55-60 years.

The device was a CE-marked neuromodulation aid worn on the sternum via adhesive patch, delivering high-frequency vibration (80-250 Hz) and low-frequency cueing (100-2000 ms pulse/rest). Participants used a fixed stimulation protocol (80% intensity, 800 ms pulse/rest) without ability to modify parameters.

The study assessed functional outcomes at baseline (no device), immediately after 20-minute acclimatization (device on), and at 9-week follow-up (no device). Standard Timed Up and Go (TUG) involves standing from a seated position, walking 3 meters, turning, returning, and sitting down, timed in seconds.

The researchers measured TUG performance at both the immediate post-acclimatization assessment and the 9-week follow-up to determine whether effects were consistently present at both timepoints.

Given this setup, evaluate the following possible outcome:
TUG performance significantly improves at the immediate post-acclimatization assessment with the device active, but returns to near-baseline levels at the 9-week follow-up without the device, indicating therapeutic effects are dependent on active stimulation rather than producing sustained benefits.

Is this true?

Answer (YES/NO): NO